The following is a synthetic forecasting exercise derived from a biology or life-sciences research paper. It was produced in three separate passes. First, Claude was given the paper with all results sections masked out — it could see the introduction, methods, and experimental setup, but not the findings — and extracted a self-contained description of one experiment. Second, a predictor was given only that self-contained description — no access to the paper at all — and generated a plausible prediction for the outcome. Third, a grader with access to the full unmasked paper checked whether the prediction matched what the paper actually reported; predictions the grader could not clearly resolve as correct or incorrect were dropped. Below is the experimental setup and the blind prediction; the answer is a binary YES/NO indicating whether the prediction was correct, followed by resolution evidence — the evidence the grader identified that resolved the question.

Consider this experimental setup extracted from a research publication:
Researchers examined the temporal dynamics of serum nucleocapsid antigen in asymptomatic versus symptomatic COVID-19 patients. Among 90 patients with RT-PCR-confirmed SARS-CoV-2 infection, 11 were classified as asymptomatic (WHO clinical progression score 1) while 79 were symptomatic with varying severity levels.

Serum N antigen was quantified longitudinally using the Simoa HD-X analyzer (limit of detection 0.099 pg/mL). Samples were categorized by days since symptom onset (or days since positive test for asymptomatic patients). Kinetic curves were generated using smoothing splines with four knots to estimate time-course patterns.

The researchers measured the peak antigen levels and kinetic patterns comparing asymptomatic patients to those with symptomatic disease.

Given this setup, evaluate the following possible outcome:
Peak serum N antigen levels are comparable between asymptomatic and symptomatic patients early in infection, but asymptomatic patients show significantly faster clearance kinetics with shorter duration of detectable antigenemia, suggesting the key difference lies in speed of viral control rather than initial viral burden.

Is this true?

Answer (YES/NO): NO